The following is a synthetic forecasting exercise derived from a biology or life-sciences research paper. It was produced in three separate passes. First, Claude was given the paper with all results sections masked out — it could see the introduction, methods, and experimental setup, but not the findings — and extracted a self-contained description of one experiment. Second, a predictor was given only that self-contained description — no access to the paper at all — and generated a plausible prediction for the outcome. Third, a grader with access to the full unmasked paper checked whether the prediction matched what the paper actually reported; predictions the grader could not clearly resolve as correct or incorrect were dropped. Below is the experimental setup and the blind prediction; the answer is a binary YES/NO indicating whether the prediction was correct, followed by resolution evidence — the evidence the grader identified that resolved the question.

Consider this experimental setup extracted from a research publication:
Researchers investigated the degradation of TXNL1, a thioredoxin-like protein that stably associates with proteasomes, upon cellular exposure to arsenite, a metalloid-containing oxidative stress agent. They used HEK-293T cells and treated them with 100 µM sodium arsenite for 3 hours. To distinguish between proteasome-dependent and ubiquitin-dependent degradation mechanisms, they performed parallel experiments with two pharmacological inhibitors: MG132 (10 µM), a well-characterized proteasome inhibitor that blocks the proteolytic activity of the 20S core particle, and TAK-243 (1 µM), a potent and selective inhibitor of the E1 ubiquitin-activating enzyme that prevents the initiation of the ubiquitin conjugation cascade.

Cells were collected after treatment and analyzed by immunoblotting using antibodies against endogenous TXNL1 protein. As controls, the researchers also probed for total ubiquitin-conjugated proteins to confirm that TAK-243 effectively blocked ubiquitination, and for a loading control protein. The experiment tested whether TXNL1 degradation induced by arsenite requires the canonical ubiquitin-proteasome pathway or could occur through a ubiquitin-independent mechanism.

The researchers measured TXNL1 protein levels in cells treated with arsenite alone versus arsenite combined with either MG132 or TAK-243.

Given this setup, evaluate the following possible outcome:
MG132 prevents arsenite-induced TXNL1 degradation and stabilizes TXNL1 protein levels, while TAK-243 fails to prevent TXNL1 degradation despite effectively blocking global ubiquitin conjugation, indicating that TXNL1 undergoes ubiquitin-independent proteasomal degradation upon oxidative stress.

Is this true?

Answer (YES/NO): YES